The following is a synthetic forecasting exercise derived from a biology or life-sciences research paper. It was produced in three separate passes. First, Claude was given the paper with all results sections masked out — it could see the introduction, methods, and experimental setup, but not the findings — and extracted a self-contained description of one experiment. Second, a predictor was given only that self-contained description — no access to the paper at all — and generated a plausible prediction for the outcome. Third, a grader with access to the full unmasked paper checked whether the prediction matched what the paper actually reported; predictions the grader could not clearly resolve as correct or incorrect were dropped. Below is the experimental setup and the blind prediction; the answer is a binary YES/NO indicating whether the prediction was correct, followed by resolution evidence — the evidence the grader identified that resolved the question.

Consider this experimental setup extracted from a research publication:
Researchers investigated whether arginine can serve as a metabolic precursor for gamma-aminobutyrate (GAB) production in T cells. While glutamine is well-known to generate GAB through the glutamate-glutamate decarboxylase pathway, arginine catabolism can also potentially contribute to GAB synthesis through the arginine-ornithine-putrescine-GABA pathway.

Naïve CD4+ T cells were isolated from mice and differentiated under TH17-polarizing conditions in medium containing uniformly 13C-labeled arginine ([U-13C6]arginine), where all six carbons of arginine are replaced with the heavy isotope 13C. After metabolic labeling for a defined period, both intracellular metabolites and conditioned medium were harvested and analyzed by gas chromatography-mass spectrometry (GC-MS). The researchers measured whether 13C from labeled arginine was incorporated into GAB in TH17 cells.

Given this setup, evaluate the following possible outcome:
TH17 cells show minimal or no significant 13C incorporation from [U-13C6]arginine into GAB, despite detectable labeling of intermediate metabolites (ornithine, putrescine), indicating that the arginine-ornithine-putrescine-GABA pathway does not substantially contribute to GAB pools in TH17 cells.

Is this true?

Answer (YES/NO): NO